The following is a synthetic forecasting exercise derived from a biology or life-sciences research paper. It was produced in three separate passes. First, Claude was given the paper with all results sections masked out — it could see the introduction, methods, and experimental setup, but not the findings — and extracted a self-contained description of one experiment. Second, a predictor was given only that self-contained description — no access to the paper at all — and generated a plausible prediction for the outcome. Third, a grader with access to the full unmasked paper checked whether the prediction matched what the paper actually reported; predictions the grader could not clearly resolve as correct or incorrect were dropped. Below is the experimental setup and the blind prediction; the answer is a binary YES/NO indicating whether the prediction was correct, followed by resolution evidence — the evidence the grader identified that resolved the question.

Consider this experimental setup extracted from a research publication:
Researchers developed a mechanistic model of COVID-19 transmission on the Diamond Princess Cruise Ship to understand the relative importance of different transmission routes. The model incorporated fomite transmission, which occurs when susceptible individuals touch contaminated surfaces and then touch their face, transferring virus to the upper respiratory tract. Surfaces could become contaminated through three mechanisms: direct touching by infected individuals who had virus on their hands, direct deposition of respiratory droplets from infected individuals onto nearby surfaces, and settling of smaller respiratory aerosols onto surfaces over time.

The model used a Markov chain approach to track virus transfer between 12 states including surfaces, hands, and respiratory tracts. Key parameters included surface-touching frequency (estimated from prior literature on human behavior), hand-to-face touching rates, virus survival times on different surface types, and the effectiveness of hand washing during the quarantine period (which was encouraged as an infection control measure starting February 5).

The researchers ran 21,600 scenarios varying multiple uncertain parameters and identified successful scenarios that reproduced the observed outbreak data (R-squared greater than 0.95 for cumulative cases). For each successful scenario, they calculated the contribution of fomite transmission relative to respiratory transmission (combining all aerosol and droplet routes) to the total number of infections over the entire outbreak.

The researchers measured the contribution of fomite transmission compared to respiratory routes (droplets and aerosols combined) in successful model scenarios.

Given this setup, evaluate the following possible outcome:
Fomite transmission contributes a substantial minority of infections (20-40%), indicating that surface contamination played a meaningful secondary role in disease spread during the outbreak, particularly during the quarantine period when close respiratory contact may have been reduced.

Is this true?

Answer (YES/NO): YES